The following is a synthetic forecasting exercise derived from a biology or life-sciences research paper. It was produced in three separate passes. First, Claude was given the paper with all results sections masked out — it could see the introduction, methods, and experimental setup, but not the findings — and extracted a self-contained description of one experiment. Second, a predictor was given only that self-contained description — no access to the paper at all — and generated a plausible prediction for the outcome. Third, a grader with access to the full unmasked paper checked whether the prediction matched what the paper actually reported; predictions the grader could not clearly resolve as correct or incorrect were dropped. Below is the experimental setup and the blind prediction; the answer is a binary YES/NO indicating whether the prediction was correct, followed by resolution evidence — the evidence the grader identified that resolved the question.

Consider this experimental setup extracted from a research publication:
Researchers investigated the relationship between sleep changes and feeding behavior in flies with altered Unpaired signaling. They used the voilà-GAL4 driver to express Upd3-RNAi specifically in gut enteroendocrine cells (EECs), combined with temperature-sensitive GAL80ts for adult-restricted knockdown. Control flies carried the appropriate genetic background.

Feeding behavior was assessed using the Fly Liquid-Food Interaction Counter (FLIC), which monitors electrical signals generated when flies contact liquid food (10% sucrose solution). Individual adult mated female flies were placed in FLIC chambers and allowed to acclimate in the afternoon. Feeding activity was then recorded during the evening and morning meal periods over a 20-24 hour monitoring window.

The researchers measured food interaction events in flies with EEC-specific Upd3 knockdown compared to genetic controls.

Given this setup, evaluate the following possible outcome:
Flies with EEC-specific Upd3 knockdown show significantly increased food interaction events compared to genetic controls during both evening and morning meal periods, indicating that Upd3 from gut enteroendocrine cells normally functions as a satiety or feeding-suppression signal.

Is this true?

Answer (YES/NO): NO